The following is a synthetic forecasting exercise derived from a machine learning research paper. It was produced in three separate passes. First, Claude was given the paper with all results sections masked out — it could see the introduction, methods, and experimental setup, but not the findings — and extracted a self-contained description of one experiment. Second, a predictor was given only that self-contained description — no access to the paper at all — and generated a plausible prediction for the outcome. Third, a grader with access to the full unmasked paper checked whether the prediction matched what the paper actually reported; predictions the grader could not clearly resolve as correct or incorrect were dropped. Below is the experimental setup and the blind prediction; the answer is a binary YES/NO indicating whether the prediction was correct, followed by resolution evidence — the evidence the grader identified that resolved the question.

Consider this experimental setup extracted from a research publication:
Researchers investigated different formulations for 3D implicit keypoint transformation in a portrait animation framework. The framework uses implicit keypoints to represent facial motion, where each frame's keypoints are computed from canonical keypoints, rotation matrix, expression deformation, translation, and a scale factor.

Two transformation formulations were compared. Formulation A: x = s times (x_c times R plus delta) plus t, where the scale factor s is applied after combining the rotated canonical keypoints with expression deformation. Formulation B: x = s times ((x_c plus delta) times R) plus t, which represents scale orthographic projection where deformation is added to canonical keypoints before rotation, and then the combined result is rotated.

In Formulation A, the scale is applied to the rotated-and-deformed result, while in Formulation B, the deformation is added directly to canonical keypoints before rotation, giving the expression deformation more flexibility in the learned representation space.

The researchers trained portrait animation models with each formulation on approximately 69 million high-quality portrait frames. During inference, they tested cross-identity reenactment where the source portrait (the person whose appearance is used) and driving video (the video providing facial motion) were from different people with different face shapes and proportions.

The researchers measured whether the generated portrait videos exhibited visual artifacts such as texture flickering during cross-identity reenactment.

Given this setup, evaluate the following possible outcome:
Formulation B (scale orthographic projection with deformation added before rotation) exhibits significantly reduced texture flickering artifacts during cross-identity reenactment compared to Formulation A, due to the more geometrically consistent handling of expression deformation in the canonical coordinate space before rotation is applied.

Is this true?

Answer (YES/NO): NO